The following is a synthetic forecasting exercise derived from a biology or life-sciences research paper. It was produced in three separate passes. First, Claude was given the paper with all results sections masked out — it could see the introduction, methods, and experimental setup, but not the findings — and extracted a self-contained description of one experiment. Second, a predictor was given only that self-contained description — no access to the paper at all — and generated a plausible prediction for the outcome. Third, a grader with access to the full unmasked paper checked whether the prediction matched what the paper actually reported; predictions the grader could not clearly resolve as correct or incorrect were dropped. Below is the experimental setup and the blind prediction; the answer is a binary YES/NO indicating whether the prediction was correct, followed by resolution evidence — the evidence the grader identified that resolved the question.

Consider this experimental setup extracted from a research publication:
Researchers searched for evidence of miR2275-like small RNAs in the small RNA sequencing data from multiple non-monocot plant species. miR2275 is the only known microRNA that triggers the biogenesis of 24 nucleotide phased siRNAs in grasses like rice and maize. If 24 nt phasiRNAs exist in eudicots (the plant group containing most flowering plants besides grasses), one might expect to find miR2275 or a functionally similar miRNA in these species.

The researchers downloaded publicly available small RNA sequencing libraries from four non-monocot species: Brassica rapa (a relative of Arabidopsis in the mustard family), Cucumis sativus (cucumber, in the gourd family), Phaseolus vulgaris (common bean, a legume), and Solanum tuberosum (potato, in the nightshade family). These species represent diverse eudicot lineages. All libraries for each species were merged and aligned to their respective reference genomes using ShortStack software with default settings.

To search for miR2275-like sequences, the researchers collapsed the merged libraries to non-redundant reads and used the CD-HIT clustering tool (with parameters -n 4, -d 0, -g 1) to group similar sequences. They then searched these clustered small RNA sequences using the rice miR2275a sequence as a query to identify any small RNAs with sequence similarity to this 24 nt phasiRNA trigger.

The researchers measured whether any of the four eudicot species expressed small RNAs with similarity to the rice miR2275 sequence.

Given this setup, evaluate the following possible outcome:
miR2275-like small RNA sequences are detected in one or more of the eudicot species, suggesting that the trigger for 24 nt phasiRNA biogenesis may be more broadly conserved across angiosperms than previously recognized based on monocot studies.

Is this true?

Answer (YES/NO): NO